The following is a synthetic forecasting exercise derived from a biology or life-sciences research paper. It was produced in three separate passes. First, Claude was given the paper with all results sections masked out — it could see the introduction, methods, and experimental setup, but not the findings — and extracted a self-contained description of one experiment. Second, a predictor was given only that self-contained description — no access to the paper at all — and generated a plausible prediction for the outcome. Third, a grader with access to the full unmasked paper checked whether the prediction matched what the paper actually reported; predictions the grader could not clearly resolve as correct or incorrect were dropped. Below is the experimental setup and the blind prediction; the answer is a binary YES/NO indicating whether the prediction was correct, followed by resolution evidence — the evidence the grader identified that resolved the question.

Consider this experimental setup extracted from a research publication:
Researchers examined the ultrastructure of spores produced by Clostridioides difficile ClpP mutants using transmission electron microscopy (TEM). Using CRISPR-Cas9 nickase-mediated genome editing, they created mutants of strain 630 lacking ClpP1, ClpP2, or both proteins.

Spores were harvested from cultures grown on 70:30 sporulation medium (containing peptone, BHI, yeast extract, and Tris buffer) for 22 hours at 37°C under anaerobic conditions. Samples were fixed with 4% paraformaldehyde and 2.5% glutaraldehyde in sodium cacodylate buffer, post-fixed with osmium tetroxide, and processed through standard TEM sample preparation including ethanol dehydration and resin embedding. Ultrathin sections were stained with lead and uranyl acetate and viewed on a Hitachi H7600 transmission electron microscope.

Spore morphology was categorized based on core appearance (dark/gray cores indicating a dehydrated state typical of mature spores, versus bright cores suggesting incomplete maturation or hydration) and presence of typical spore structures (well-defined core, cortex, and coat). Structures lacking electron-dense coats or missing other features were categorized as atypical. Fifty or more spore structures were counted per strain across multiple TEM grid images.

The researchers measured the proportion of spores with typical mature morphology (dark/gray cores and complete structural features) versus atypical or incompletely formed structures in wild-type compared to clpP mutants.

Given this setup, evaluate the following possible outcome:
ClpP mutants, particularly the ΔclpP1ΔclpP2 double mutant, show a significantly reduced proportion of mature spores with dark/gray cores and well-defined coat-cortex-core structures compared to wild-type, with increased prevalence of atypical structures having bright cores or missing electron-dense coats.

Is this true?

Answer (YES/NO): NO